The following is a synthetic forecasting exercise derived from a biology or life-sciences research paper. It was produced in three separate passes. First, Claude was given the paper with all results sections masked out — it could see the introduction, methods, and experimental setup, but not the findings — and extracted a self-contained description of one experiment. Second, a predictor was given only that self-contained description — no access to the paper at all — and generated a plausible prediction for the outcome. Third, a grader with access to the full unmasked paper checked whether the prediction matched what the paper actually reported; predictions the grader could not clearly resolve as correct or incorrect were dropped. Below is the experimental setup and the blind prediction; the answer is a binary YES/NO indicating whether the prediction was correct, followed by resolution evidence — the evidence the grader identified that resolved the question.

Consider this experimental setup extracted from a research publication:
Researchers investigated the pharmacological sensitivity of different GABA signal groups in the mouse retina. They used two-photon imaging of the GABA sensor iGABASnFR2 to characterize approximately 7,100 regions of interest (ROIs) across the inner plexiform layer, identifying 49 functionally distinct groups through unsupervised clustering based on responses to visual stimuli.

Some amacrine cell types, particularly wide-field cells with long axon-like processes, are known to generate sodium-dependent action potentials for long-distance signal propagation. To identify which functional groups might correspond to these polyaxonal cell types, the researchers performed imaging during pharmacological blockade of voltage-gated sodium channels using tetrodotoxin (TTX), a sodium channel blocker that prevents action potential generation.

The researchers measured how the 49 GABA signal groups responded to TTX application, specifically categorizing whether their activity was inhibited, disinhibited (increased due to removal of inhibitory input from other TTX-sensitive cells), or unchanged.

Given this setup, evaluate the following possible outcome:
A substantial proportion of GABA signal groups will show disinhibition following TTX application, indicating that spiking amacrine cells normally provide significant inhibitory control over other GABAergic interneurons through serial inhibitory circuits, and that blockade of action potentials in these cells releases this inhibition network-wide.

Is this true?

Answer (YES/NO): NO